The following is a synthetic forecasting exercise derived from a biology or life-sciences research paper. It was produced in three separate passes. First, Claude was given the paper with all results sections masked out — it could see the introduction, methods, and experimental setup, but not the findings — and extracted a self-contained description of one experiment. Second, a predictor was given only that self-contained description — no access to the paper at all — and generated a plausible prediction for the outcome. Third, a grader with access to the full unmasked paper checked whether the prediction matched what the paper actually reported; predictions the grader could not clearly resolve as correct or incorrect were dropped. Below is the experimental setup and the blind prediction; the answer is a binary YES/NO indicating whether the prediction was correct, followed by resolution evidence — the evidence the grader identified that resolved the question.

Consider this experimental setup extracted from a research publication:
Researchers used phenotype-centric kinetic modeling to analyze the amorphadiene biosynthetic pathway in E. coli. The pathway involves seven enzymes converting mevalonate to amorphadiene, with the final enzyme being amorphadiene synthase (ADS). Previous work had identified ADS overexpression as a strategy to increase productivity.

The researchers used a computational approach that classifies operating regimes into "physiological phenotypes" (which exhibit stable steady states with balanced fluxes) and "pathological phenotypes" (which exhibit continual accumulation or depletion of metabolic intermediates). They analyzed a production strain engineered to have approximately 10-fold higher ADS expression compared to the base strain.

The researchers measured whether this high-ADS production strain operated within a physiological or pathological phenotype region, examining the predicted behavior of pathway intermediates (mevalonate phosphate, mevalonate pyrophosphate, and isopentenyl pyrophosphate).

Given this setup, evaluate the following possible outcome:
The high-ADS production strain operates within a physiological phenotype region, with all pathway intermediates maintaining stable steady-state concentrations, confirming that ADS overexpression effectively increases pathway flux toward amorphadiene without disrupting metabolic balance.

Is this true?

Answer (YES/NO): NO